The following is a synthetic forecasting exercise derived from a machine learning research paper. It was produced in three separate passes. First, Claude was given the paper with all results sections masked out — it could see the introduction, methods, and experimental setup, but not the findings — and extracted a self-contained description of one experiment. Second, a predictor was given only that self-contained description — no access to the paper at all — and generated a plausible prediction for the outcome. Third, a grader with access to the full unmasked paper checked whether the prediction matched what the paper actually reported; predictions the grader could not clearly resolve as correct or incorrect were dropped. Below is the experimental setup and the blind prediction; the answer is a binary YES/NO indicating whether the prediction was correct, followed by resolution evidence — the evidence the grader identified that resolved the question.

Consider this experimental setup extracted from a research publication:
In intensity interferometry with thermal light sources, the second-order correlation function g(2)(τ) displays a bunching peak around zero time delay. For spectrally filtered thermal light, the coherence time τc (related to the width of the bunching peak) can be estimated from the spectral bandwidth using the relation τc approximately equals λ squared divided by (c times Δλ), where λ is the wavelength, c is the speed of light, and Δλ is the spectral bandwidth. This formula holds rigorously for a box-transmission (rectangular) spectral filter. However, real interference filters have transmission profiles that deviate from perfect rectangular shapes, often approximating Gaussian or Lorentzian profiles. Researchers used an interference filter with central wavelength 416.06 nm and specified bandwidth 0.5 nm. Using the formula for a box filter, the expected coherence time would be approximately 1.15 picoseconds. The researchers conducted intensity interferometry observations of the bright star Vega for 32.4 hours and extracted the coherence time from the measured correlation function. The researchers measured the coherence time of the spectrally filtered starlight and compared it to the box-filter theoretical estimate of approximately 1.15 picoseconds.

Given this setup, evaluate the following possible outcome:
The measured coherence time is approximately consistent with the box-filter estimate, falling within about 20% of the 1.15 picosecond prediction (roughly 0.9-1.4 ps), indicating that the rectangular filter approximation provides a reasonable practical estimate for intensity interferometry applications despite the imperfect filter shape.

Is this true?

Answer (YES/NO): NO